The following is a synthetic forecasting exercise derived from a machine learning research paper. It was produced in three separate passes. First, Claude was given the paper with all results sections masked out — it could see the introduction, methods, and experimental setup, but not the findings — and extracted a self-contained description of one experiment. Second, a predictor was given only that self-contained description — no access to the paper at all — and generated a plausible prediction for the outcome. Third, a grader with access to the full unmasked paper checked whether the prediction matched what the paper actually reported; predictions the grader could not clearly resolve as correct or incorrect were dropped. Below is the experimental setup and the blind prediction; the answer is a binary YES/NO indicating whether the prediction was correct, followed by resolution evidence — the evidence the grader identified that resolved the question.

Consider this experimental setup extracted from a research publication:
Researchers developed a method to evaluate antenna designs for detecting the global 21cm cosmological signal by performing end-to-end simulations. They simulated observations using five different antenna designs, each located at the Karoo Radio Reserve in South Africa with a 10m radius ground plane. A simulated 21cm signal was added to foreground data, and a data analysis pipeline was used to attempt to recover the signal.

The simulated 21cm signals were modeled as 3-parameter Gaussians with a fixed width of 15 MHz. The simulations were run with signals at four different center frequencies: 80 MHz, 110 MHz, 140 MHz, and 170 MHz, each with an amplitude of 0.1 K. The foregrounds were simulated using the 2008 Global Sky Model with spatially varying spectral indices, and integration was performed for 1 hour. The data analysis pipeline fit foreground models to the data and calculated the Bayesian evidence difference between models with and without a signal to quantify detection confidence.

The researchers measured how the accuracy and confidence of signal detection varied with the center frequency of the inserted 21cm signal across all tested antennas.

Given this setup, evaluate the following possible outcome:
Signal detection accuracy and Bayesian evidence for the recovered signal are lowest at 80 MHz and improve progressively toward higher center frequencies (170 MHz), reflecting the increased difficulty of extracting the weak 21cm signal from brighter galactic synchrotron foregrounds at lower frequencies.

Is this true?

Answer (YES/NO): YES